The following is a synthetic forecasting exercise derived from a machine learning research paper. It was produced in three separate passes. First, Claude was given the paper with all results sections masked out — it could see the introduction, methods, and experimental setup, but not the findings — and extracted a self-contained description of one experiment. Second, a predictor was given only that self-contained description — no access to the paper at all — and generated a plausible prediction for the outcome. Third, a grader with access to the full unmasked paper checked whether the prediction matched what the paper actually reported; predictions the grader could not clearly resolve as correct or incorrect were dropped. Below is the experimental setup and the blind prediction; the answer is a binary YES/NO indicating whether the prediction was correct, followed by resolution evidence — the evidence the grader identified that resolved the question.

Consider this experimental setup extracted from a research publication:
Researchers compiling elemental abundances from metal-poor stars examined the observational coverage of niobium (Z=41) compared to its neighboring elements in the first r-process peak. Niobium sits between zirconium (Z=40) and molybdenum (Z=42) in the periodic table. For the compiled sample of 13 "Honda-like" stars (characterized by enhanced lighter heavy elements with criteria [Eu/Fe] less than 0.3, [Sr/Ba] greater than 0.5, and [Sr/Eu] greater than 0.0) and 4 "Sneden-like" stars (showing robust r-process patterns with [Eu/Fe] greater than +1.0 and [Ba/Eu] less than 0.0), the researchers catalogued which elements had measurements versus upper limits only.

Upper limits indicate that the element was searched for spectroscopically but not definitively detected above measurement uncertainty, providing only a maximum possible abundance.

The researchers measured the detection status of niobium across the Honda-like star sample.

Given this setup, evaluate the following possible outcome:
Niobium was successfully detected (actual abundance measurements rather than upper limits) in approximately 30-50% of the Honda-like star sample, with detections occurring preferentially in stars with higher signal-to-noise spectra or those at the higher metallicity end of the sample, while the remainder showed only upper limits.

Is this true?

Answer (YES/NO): NO